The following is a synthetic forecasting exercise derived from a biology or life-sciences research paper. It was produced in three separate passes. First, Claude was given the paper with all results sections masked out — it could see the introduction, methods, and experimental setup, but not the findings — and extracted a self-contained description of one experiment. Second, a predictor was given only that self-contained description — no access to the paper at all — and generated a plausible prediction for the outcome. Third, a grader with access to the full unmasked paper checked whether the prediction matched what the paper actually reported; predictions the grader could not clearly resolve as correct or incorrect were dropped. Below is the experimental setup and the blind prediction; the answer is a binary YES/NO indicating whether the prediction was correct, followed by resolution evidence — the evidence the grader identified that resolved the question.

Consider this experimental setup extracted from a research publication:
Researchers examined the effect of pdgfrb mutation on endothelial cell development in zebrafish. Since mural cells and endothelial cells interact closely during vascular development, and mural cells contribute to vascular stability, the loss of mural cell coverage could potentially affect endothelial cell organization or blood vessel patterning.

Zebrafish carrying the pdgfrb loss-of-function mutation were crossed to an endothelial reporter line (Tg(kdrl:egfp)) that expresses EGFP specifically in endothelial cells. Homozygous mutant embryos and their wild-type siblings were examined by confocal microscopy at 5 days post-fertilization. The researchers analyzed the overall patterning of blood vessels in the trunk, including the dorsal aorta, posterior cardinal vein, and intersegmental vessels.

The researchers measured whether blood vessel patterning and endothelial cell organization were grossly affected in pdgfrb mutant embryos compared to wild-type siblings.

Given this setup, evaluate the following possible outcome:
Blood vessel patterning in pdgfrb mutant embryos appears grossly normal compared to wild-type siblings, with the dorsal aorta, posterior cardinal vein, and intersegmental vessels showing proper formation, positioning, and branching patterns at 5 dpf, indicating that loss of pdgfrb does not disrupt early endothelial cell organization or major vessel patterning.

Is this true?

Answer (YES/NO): YES